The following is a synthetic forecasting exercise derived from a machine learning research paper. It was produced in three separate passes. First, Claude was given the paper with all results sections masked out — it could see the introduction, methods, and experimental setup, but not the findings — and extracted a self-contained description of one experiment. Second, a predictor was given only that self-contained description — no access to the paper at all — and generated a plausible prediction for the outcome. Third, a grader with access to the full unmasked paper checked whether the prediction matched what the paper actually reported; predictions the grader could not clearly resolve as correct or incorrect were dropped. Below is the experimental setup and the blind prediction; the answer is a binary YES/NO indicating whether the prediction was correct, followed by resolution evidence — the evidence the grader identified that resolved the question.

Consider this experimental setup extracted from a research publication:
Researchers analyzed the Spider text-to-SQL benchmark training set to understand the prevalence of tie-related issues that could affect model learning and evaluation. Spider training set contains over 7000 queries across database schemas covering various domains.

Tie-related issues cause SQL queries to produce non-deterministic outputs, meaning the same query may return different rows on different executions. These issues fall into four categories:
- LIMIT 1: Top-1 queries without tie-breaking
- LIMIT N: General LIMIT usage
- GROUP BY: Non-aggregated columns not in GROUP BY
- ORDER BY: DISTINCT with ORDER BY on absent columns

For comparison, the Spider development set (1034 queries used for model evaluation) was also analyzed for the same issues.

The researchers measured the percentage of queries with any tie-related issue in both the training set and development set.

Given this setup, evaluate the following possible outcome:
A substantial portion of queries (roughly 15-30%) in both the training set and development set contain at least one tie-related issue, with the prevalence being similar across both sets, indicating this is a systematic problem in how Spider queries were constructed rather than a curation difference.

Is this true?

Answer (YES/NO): YES